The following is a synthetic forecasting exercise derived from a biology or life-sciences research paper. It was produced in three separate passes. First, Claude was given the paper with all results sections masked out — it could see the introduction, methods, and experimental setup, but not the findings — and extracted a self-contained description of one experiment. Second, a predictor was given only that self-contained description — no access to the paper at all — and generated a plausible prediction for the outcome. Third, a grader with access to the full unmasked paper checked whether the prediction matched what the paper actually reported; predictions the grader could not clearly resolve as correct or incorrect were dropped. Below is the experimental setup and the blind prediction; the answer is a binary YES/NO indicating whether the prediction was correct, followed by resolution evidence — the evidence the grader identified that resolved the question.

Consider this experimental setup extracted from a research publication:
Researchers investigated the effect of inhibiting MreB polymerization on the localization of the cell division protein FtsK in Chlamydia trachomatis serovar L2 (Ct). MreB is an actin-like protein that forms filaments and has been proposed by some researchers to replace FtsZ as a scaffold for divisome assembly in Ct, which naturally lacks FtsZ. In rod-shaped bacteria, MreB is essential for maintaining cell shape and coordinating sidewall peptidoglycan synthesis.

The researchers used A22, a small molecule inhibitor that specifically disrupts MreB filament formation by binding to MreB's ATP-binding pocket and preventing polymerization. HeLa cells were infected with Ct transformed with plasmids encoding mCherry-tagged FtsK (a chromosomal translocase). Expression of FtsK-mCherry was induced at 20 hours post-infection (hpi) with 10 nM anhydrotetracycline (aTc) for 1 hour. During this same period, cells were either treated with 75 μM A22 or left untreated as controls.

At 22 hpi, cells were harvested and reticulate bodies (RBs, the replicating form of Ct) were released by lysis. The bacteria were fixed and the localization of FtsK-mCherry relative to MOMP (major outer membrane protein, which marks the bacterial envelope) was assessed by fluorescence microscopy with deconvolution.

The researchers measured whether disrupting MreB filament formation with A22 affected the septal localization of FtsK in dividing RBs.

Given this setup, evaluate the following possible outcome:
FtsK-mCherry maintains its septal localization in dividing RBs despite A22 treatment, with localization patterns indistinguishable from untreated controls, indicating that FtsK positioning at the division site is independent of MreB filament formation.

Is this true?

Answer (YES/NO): YES